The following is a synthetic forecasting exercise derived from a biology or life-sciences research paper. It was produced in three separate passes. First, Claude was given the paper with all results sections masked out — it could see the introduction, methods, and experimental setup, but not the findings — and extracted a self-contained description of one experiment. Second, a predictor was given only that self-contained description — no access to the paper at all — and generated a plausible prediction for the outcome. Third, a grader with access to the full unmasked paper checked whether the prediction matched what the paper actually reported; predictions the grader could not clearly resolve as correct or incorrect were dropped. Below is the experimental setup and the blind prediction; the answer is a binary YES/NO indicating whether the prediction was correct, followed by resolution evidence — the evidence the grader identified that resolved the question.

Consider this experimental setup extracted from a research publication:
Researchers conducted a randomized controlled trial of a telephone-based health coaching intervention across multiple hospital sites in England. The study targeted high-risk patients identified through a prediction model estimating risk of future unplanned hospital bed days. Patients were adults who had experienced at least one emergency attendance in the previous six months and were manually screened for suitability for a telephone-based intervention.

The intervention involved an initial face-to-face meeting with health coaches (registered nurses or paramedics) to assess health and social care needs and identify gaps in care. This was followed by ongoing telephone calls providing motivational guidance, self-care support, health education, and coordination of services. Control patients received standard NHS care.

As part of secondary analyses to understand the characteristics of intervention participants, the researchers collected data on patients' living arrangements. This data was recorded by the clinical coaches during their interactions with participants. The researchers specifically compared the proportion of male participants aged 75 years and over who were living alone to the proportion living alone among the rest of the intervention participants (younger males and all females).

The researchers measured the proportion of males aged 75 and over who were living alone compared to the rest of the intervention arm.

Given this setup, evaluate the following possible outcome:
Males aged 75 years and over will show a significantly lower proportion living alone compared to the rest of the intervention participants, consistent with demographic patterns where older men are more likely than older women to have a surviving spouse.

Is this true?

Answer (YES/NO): NO